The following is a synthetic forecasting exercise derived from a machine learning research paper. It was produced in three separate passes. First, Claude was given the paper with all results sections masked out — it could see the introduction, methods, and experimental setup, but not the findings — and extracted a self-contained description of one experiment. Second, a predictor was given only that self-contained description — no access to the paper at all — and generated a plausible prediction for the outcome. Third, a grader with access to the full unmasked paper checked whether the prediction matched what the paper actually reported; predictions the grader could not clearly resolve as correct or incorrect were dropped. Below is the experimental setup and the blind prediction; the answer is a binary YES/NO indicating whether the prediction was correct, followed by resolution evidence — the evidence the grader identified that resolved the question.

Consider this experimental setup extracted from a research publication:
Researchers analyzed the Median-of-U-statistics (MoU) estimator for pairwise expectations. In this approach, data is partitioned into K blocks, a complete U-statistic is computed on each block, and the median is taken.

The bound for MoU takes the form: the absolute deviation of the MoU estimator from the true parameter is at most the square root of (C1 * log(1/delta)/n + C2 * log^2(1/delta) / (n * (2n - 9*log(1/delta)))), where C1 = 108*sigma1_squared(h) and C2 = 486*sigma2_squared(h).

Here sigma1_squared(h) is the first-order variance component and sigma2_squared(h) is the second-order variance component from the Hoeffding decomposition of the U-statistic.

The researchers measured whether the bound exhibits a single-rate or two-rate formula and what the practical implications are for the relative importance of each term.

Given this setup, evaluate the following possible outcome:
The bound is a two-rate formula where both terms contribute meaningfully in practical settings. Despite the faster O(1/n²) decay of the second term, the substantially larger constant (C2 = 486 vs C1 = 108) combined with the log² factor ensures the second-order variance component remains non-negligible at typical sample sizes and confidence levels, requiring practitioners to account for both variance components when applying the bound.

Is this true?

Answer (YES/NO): NO